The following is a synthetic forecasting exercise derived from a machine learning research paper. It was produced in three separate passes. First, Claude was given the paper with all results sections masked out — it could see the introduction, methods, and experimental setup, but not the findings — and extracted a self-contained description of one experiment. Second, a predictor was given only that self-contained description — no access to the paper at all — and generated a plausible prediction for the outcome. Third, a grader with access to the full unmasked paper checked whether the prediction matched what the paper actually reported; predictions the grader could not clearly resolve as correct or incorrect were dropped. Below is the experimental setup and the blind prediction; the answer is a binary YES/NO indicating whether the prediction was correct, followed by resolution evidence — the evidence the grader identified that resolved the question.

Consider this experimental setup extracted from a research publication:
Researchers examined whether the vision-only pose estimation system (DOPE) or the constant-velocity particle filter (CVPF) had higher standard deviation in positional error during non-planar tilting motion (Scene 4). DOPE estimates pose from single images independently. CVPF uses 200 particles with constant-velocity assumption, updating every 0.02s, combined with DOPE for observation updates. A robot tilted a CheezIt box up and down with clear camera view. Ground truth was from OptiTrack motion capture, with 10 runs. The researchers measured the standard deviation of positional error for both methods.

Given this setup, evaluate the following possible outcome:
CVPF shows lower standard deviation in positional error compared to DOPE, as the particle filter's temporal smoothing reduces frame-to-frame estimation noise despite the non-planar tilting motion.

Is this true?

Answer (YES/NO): NO